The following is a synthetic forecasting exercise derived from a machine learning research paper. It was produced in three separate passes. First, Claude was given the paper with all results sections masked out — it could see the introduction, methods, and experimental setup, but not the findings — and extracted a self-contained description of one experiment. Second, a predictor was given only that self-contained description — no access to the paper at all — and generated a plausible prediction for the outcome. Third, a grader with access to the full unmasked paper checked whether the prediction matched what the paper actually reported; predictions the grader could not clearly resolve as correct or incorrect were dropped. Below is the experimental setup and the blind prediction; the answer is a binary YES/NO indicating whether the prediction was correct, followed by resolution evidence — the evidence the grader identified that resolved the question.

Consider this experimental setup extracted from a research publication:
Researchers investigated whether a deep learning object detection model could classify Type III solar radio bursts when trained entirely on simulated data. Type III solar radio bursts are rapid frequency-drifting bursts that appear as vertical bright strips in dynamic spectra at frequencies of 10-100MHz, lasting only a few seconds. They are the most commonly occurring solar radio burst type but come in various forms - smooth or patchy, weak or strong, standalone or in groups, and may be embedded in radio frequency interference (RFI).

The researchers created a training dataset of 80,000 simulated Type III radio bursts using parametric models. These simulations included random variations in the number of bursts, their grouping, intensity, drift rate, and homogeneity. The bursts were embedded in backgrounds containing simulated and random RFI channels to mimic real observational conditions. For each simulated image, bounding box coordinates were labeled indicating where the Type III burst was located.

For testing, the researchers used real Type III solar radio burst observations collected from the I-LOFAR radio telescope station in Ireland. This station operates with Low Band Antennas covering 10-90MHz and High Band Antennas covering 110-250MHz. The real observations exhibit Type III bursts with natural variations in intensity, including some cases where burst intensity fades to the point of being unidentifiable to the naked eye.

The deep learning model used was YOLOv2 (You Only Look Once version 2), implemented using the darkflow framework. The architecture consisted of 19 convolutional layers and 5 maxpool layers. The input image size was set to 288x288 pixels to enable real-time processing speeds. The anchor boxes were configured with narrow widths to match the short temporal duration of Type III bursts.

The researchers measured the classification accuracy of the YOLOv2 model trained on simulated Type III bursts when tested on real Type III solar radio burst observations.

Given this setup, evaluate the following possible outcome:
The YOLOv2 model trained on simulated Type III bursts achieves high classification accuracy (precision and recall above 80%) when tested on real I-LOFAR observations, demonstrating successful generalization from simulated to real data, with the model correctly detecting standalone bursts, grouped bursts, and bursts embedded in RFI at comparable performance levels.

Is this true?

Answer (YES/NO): NO